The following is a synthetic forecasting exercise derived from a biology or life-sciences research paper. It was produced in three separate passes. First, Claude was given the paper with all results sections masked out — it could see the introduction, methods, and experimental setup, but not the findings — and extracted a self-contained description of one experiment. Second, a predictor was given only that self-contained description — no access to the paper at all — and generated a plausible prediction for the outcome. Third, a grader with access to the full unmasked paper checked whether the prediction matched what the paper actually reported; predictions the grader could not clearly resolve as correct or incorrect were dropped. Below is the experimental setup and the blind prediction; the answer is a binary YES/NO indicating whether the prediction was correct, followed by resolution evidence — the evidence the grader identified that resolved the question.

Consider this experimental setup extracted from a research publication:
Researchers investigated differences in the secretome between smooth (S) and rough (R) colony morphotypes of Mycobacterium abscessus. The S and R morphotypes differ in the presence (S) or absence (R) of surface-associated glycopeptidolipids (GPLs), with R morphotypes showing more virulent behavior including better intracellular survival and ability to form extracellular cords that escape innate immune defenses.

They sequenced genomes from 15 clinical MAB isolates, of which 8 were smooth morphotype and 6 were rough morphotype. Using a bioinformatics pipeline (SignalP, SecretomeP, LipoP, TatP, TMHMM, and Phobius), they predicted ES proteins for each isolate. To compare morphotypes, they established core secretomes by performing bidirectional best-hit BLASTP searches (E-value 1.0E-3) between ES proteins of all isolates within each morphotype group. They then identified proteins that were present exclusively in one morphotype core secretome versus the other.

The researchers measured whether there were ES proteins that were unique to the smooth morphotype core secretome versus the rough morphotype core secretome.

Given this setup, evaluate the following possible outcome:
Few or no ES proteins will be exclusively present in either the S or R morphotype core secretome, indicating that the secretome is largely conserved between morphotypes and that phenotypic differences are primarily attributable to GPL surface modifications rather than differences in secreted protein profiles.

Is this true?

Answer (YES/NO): NO